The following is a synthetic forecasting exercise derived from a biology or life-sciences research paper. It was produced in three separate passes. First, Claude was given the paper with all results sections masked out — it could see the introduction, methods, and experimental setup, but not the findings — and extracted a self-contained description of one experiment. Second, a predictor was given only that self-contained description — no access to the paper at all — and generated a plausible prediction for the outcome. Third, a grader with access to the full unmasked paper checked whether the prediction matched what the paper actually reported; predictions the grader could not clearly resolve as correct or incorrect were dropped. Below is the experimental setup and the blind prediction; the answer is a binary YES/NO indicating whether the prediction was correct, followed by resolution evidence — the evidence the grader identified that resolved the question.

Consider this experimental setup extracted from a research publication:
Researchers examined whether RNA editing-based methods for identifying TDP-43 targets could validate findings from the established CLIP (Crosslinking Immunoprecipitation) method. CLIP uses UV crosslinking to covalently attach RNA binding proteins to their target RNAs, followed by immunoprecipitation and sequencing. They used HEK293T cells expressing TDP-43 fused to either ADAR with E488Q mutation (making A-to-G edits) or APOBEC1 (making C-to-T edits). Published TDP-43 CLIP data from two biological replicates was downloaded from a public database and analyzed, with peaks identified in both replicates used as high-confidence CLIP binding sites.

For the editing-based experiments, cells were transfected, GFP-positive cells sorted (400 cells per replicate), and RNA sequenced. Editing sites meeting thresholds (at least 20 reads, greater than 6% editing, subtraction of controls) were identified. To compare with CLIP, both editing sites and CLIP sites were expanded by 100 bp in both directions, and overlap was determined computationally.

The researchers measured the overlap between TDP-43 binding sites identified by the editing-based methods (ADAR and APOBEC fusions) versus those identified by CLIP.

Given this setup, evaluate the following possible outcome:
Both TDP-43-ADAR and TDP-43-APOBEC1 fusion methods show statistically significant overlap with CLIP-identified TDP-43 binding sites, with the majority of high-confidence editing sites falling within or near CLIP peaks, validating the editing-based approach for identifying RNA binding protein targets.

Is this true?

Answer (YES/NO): NO